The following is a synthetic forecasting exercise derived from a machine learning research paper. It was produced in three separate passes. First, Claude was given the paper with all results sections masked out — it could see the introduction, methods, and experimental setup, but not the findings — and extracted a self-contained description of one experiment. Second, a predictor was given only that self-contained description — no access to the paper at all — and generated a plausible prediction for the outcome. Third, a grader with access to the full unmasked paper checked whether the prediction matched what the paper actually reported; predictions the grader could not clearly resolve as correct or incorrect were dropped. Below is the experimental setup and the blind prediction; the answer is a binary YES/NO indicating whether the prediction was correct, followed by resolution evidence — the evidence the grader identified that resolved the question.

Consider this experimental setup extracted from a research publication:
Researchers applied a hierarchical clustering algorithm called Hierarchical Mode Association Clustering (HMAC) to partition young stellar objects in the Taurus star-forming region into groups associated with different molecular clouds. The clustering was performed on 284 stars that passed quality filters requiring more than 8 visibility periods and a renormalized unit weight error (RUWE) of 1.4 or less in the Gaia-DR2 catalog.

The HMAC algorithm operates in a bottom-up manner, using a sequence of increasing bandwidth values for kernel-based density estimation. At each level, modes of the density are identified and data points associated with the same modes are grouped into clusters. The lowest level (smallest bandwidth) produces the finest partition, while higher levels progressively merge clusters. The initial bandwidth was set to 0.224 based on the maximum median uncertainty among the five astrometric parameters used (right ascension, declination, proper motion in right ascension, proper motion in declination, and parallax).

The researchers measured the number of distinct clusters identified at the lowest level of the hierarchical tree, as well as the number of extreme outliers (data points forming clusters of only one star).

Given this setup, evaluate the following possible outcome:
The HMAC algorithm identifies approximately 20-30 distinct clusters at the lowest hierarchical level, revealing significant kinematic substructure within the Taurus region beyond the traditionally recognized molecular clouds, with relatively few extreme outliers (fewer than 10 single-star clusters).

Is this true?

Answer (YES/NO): NO